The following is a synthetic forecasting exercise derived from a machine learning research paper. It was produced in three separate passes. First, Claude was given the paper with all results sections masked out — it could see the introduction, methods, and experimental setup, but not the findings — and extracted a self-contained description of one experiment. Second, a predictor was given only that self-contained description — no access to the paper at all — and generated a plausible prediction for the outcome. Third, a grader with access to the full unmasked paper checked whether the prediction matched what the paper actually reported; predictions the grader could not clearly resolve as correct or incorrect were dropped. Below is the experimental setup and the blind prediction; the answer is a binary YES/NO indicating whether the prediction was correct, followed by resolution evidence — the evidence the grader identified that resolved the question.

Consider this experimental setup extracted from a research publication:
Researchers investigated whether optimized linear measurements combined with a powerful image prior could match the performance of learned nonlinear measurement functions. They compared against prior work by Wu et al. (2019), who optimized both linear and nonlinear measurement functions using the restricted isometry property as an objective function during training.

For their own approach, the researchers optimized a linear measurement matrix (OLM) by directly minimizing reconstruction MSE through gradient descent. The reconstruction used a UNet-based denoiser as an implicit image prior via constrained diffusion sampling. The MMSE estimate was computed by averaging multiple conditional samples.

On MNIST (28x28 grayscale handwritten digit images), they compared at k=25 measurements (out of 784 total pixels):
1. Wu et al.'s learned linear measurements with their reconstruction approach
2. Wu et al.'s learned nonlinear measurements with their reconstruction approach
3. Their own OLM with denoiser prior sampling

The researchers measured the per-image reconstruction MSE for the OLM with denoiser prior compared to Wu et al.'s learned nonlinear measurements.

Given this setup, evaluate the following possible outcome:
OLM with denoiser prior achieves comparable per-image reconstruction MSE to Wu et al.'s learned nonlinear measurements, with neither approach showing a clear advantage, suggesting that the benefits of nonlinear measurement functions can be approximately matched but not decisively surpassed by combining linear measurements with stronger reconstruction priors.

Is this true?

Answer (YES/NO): YES